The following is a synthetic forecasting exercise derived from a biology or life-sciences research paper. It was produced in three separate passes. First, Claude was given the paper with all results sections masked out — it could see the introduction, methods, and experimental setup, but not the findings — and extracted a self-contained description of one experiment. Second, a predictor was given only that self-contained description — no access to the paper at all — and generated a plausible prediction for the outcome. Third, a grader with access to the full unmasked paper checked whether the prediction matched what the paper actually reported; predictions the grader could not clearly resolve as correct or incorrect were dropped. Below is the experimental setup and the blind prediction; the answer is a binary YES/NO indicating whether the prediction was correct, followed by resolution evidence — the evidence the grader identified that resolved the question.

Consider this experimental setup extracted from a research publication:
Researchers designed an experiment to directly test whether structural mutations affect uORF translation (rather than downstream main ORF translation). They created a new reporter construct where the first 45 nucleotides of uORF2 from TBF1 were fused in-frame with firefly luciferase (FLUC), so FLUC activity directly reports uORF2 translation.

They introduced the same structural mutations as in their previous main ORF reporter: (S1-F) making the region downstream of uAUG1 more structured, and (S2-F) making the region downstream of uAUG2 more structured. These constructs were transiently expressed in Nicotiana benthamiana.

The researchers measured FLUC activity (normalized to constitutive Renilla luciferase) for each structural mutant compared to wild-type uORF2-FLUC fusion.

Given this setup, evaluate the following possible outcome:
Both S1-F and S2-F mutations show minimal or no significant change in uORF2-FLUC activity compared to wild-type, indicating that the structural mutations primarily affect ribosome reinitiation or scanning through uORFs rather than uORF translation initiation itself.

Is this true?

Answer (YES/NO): NO